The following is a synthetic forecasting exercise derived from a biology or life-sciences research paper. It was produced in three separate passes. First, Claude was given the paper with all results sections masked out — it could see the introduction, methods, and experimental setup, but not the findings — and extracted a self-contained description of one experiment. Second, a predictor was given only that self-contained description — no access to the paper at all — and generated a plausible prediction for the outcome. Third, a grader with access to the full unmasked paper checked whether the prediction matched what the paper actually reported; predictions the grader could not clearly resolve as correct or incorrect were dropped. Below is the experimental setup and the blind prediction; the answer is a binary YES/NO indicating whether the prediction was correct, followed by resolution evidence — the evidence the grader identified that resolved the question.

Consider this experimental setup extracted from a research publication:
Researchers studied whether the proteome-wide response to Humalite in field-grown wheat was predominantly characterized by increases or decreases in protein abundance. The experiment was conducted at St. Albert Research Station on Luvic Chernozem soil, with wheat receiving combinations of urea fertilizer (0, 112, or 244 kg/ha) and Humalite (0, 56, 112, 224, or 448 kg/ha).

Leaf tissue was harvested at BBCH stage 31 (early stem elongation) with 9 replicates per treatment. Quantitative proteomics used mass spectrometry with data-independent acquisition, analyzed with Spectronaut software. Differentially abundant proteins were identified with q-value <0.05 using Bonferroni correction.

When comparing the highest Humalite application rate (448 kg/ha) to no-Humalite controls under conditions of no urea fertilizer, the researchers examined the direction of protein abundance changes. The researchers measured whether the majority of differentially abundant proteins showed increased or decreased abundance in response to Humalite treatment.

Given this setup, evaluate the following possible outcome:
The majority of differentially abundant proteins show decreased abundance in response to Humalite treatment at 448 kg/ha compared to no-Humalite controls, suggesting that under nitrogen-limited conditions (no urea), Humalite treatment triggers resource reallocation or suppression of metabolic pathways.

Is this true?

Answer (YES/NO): NO